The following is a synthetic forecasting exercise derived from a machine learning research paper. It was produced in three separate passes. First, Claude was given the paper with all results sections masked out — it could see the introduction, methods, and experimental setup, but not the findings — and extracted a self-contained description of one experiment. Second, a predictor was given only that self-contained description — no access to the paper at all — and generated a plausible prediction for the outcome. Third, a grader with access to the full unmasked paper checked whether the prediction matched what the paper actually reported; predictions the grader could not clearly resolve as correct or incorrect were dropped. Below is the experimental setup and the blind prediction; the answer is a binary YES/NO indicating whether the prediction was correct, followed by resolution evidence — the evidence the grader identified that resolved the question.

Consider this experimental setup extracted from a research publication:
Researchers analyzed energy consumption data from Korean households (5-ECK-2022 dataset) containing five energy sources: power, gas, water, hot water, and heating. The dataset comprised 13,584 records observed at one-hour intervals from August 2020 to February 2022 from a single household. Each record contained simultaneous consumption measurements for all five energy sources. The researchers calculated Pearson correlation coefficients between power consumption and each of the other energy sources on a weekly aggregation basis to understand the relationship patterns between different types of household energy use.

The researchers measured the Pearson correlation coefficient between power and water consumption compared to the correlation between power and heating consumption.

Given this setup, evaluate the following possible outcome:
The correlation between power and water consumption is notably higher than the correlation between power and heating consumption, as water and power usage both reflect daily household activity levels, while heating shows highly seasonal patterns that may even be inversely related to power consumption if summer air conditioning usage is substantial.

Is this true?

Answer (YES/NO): YES